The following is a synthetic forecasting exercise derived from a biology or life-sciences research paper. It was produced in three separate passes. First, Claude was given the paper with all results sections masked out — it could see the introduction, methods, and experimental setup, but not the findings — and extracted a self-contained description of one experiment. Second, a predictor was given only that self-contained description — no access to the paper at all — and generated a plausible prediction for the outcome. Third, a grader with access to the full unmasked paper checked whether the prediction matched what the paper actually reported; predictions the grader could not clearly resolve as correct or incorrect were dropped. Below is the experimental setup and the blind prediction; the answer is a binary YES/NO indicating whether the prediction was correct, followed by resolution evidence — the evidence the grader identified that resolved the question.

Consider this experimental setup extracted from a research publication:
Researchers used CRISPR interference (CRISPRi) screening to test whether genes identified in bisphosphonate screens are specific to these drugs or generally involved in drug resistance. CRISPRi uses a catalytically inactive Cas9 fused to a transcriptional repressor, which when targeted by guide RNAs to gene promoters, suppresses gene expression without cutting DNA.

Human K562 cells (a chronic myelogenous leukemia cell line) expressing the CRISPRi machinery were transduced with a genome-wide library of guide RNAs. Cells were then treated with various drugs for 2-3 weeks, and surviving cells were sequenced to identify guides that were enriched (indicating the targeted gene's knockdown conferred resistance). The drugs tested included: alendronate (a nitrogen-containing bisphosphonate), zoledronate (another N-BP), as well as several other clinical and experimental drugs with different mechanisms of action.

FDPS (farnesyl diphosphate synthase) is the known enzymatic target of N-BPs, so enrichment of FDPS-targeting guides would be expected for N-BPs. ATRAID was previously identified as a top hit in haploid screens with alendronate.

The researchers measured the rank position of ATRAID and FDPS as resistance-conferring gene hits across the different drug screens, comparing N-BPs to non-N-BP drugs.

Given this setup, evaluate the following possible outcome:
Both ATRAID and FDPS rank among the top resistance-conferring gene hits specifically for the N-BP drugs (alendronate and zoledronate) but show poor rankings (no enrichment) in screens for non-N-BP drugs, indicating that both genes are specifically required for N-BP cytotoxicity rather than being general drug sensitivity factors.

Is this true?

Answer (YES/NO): YES